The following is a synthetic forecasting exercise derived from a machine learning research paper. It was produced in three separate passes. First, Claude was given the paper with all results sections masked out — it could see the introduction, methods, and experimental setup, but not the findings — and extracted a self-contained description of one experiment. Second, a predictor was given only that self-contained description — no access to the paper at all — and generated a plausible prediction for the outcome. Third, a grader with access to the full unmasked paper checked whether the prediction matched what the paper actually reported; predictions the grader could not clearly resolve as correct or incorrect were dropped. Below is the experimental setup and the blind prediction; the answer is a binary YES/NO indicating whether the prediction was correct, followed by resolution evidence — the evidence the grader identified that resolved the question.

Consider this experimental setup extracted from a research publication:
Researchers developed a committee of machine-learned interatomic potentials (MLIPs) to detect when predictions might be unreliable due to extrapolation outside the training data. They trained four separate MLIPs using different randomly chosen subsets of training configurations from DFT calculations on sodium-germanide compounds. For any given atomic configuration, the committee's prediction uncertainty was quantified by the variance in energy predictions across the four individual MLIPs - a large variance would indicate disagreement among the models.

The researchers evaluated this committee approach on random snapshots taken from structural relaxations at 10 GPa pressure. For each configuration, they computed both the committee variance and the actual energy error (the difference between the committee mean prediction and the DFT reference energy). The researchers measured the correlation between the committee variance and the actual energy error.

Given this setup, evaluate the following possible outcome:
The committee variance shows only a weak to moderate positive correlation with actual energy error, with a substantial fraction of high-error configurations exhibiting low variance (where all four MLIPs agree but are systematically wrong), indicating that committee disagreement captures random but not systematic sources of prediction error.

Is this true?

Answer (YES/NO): NO